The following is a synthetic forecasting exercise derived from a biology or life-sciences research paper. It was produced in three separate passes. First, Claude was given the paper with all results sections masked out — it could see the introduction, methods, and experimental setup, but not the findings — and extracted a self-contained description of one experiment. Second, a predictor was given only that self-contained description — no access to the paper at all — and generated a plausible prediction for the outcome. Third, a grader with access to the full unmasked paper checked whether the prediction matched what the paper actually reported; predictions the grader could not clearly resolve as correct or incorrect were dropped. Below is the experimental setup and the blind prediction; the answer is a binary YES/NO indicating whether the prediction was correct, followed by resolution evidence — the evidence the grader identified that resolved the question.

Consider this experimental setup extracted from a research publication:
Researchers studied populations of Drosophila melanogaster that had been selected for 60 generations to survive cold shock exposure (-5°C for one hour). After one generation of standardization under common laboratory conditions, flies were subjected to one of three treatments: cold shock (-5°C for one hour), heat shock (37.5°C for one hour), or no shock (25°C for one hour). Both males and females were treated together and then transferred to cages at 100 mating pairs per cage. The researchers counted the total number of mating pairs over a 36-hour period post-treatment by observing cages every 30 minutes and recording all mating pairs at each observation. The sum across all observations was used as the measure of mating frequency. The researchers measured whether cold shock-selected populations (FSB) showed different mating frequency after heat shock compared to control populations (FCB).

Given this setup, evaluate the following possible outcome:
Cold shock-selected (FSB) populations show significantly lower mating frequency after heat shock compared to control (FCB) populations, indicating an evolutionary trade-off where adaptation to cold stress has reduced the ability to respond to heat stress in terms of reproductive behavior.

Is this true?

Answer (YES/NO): NO